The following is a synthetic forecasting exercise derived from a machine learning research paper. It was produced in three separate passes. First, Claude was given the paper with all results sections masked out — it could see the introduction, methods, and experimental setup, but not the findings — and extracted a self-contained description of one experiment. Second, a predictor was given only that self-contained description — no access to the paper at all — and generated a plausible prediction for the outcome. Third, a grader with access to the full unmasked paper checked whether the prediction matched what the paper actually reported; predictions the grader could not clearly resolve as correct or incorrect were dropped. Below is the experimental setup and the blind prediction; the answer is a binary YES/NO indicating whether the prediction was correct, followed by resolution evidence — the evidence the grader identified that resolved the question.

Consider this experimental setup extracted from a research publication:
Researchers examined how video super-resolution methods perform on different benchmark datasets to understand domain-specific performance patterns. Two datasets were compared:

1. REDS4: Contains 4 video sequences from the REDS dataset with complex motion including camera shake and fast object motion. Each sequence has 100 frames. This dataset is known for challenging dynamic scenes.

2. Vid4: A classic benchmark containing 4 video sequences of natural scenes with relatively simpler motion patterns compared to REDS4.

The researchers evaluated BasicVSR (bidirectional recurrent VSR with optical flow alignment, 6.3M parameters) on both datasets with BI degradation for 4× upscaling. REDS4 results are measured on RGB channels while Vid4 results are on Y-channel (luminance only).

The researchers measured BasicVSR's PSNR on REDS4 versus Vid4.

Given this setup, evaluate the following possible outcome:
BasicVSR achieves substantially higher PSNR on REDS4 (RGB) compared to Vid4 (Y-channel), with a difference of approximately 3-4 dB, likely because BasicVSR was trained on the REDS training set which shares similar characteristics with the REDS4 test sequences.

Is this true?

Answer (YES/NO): NO